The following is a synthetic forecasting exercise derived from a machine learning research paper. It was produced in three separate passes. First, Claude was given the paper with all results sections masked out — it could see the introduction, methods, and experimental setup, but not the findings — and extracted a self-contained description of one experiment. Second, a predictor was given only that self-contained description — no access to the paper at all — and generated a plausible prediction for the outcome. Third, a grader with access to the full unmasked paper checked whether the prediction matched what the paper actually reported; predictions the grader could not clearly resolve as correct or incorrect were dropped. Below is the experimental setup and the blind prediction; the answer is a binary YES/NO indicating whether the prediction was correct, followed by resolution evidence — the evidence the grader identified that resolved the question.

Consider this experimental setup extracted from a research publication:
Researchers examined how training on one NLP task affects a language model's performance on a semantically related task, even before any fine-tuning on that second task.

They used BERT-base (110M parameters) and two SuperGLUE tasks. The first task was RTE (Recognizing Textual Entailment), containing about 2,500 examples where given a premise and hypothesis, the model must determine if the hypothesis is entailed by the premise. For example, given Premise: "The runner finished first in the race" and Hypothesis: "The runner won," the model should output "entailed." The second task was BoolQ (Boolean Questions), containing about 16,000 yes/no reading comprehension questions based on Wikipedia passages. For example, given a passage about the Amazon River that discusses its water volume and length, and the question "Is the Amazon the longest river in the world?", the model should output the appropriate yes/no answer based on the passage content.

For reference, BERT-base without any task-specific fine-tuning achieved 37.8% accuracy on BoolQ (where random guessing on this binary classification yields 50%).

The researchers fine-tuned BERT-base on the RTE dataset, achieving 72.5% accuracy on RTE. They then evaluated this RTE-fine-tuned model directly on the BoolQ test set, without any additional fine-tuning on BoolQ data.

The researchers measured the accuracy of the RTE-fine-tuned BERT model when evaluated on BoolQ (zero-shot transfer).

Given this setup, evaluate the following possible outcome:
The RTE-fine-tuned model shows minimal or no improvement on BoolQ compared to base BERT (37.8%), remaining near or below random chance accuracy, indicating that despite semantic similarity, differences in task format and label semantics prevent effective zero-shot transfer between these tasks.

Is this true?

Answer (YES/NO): NO